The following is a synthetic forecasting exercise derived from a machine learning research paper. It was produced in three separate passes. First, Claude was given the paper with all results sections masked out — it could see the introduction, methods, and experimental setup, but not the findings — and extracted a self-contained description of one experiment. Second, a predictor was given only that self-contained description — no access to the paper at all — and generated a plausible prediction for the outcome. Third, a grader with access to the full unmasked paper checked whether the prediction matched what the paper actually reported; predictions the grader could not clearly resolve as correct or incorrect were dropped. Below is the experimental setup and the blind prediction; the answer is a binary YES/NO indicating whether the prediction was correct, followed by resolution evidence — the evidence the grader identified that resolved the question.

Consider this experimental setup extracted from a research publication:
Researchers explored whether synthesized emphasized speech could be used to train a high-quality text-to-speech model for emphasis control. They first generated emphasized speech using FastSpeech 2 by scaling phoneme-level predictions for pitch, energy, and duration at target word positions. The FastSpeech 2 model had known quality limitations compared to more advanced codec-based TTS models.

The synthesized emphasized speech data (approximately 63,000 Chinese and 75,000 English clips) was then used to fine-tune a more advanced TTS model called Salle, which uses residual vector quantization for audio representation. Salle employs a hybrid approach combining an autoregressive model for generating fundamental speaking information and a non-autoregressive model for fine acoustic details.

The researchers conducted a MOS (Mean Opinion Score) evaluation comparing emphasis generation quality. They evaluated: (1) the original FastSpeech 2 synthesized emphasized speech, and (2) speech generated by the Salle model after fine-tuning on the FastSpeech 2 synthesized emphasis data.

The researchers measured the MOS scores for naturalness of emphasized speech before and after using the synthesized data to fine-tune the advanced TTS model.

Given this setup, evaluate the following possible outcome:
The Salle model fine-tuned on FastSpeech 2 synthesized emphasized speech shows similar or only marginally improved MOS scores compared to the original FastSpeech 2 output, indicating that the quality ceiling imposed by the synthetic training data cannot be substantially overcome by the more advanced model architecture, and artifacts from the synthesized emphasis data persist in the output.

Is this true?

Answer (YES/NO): NO